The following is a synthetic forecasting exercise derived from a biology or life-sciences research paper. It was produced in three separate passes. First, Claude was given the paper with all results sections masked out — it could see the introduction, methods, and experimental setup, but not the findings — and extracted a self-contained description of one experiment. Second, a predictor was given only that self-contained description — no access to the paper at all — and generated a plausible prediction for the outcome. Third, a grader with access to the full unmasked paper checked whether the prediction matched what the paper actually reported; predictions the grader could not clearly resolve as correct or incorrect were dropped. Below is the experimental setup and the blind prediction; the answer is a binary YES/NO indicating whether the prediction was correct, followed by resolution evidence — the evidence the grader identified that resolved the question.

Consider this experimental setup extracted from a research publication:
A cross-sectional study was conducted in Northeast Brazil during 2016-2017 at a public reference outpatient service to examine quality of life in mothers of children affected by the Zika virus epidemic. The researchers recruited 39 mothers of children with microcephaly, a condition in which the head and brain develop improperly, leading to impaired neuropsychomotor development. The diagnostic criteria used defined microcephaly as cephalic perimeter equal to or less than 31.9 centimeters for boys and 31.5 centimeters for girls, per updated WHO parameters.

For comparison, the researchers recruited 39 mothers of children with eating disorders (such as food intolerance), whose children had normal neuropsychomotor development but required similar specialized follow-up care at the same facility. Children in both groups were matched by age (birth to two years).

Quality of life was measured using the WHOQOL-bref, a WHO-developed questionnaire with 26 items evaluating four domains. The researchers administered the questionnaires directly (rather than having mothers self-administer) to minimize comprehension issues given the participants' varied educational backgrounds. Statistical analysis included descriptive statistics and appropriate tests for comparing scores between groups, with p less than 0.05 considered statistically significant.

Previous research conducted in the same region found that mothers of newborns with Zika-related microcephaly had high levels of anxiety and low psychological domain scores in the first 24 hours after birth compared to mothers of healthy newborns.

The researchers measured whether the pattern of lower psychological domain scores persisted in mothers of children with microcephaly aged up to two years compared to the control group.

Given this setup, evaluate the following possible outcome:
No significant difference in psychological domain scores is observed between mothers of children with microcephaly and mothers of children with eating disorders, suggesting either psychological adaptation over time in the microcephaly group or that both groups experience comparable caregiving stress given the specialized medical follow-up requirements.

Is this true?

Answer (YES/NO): YES